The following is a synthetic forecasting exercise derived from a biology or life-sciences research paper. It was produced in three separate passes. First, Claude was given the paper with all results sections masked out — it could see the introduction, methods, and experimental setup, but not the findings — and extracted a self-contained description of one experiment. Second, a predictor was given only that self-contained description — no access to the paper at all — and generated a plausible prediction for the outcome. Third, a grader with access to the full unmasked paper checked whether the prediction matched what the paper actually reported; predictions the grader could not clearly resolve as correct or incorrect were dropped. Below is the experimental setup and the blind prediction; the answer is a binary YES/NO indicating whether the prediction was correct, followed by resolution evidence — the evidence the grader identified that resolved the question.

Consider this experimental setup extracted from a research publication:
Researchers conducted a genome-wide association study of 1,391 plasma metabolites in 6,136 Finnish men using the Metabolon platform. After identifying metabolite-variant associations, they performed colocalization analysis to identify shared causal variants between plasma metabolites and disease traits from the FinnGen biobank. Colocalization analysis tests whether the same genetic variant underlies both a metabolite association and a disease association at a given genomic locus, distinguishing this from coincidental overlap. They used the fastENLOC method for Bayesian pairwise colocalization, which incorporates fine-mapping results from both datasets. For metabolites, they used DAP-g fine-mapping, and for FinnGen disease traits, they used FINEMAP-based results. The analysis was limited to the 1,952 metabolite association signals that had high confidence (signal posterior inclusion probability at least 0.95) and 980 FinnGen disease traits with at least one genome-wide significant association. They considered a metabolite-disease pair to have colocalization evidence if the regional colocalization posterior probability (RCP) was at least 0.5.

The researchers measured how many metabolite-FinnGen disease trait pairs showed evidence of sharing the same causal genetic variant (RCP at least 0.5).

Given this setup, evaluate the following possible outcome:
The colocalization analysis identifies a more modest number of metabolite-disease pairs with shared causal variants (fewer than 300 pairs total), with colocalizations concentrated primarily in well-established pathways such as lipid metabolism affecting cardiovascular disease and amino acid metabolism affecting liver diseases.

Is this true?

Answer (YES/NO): NO